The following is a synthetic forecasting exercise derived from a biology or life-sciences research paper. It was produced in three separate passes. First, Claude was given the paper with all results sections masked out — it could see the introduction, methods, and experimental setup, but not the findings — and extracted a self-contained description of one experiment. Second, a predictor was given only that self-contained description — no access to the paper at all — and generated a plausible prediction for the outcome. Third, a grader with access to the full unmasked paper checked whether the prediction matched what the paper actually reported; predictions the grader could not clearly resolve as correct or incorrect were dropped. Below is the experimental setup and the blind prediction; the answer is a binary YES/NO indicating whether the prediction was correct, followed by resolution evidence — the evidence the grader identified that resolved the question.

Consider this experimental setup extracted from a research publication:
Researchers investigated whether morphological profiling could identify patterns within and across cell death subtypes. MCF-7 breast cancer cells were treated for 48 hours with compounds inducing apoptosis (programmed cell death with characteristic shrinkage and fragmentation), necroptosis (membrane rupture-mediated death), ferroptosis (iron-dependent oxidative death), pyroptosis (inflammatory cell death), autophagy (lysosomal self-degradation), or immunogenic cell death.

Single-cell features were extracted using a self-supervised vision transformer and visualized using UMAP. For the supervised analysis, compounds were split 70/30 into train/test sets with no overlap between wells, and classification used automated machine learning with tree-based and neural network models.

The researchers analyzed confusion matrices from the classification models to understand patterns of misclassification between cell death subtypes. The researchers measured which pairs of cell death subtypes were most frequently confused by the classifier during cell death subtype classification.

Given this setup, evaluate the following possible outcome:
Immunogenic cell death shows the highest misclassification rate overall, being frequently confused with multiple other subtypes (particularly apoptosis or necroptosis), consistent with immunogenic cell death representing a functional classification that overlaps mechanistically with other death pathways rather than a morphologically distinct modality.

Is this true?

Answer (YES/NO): NO